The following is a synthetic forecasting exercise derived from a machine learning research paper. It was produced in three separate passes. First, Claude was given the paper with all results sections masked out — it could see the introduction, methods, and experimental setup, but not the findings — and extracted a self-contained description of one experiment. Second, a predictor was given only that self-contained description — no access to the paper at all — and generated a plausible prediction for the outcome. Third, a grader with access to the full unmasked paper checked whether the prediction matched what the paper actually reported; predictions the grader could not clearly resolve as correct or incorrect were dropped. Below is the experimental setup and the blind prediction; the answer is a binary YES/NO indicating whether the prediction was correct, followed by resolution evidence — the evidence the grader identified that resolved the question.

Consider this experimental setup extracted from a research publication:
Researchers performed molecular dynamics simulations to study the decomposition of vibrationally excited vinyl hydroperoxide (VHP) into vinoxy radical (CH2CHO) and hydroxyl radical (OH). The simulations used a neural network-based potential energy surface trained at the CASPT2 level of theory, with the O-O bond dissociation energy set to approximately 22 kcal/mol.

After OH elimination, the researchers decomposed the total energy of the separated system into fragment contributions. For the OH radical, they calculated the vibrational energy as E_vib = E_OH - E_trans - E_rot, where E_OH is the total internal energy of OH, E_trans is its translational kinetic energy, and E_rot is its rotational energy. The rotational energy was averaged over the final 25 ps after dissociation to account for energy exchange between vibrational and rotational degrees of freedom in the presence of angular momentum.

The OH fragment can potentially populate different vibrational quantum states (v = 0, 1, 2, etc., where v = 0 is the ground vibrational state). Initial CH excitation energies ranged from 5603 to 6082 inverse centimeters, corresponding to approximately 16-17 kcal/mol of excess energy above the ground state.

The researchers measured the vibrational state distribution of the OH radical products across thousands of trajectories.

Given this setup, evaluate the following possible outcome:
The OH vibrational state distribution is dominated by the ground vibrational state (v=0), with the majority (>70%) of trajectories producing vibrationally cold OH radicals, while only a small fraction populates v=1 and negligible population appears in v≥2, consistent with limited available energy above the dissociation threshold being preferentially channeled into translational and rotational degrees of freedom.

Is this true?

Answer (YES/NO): NO